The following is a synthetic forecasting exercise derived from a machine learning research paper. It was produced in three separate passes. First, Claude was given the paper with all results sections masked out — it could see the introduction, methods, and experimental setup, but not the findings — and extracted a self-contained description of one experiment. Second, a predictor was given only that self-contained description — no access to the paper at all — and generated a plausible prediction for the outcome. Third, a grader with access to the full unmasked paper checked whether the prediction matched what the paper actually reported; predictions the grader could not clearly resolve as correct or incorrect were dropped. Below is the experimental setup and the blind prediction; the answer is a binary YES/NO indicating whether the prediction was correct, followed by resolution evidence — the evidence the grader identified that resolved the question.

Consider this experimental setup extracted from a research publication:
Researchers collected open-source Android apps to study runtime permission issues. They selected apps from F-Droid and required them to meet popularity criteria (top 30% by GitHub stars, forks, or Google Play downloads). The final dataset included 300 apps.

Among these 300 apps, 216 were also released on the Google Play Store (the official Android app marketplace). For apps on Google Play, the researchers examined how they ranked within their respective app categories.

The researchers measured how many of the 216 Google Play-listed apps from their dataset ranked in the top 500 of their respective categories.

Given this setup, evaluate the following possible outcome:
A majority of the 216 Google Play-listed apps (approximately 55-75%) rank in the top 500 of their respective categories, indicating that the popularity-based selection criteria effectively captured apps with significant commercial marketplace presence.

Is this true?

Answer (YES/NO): NO